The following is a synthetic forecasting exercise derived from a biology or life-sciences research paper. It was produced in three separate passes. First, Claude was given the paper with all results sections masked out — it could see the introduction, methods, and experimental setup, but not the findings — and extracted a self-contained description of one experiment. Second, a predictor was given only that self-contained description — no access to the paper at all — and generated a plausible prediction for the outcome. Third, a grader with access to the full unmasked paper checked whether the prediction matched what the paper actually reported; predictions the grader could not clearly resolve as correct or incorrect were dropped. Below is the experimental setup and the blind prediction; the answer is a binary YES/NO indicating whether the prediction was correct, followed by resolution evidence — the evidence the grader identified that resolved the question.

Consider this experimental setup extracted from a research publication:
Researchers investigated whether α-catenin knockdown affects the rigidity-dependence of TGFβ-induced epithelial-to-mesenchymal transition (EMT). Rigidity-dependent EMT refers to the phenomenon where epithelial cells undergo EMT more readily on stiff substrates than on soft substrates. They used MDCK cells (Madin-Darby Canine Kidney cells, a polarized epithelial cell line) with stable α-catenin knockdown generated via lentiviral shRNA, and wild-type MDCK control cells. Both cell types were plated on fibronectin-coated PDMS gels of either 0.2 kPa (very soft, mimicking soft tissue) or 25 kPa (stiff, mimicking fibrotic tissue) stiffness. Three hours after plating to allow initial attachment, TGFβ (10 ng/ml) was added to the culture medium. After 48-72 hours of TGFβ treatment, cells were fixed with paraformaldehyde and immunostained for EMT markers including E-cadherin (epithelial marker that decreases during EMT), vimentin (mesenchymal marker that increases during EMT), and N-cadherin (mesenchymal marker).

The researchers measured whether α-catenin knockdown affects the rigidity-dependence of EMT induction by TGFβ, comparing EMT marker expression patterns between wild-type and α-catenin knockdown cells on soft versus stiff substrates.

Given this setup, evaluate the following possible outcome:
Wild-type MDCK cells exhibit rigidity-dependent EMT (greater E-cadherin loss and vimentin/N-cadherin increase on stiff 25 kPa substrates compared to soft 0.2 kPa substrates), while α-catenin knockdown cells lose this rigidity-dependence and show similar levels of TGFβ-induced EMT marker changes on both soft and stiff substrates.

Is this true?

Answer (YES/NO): NO